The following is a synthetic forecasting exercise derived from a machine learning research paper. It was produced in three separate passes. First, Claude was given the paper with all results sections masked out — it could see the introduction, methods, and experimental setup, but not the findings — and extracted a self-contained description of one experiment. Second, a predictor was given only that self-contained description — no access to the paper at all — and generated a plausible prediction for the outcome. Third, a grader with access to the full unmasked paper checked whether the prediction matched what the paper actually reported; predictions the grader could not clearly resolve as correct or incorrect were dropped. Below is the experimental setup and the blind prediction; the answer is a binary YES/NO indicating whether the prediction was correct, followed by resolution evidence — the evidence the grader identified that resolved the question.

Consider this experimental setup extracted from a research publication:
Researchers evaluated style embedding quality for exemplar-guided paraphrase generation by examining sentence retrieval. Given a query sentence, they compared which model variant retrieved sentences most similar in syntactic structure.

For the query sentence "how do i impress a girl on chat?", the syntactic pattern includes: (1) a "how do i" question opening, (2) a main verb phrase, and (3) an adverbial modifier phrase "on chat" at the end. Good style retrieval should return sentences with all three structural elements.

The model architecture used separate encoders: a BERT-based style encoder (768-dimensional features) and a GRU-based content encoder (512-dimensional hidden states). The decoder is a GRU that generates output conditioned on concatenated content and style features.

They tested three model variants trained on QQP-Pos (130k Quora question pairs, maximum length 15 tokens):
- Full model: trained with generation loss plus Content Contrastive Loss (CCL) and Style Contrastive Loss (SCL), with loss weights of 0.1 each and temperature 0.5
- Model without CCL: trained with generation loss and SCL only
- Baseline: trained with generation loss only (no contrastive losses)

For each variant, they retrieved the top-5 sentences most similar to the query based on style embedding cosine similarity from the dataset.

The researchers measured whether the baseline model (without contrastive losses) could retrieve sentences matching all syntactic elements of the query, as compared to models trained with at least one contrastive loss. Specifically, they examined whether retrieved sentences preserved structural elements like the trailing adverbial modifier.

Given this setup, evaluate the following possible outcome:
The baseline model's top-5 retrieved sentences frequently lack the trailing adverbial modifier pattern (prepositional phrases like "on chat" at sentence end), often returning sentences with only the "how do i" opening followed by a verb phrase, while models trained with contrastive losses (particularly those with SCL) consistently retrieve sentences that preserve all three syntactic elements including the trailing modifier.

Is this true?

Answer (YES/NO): NO